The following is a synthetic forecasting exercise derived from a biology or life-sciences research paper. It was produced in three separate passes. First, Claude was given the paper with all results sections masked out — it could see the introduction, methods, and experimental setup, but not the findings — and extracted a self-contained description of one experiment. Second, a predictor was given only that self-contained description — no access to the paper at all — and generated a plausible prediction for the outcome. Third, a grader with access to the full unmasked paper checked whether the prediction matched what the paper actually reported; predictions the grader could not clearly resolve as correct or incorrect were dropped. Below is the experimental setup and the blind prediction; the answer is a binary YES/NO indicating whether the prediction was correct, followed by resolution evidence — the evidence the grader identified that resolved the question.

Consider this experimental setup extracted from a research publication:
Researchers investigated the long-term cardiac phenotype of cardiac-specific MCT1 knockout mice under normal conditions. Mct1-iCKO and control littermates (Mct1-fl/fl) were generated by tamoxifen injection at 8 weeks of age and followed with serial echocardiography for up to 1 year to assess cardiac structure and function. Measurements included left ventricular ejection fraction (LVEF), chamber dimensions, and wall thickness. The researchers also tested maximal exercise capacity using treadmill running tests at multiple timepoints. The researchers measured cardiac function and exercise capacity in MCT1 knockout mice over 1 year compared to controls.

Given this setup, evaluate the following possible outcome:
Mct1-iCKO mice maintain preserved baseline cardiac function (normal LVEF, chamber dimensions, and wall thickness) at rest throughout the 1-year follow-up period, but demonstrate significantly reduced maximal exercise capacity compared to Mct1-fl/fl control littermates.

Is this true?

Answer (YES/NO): NO